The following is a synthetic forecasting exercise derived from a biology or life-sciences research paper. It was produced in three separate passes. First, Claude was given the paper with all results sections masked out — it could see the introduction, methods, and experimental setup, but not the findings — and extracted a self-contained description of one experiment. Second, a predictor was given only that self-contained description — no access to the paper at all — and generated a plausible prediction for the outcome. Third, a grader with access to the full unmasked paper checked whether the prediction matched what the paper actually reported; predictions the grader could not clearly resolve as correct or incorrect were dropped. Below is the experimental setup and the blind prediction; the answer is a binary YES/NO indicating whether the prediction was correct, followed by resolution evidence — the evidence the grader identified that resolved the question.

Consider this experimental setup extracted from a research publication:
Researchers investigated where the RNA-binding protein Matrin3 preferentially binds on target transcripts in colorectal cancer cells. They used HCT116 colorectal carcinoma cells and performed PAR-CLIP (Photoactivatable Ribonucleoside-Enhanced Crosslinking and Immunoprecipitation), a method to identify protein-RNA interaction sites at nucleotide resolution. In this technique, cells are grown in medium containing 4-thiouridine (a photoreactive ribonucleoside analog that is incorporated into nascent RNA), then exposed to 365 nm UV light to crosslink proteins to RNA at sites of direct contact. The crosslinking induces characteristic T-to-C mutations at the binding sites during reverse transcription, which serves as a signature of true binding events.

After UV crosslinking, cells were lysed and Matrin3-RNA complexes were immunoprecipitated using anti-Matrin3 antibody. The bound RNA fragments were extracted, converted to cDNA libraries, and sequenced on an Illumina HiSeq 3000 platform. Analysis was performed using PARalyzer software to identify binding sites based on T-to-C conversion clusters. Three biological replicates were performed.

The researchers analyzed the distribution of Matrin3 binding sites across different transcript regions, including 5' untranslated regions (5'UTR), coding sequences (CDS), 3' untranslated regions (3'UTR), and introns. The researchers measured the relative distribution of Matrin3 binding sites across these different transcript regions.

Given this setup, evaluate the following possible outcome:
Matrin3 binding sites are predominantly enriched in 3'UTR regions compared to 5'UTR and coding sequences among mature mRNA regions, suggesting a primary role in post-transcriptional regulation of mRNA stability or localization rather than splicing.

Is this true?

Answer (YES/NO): NO